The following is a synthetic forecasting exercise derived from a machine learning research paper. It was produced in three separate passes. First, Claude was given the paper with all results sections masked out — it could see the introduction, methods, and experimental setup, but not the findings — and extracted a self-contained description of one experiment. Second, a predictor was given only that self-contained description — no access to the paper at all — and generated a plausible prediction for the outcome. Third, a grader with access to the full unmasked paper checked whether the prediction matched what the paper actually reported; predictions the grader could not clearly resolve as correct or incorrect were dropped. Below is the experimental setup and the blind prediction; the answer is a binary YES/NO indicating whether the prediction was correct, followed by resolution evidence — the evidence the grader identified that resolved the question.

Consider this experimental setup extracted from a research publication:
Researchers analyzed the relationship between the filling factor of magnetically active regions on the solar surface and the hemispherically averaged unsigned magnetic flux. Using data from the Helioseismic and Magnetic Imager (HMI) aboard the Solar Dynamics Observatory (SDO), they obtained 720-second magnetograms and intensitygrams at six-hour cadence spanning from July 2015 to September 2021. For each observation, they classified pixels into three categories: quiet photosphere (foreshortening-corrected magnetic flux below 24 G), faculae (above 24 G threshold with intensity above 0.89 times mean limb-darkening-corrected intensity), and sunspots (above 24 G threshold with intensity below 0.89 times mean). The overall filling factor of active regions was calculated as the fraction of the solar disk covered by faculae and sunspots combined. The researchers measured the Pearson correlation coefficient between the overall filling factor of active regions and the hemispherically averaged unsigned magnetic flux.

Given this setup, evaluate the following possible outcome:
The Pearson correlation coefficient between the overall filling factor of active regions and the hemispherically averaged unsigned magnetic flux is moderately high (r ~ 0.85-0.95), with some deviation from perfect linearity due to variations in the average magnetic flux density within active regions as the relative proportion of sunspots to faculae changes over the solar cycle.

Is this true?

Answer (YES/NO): NO